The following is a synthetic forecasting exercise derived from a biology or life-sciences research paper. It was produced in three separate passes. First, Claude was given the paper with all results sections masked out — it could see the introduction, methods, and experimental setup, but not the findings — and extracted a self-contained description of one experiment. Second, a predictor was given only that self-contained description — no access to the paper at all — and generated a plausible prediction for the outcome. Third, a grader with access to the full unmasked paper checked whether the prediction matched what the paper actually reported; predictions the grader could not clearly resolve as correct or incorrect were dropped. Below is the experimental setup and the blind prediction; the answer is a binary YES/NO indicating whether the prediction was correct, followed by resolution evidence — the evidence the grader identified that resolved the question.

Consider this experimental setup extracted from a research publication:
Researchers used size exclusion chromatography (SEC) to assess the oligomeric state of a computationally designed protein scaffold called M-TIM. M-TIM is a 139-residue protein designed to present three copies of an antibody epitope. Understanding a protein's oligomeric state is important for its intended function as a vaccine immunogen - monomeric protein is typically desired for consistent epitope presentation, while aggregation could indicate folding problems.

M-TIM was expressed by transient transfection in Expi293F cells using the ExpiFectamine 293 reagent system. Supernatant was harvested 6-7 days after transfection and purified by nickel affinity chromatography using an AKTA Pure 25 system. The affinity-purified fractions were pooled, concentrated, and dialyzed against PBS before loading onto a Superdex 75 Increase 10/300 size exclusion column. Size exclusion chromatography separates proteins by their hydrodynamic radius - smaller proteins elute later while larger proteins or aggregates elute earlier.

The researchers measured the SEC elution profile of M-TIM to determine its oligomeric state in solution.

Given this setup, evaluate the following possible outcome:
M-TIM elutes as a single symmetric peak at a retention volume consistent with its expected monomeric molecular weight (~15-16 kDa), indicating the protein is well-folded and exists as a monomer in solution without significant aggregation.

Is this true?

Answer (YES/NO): NO